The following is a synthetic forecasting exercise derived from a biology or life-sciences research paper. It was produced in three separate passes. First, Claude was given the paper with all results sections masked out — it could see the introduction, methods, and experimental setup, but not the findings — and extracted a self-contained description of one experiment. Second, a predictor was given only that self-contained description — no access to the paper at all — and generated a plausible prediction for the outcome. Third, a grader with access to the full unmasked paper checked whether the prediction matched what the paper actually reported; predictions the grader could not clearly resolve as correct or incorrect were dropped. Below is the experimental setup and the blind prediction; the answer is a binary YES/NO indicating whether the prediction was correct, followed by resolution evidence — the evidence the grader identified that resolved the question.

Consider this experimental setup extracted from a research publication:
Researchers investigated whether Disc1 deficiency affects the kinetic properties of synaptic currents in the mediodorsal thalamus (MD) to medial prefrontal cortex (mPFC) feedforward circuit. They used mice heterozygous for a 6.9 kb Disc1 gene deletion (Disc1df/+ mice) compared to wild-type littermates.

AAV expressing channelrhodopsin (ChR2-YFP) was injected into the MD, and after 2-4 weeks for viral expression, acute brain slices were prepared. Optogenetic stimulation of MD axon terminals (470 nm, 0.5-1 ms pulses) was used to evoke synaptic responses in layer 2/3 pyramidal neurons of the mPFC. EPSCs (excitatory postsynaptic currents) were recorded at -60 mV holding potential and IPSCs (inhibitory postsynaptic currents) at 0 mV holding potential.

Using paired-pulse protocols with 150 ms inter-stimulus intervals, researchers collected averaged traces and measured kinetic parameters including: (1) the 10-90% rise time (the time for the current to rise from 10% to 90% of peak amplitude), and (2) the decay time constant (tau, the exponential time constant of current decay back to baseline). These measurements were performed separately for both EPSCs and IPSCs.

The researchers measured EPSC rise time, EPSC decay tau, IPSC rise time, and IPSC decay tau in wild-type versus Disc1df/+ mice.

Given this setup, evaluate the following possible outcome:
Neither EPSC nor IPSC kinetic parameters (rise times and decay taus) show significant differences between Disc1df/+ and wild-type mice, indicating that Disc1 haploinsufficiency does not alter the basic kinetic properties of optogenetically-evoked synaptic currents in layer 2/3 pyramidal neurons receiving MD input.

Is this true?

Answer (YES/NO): YES